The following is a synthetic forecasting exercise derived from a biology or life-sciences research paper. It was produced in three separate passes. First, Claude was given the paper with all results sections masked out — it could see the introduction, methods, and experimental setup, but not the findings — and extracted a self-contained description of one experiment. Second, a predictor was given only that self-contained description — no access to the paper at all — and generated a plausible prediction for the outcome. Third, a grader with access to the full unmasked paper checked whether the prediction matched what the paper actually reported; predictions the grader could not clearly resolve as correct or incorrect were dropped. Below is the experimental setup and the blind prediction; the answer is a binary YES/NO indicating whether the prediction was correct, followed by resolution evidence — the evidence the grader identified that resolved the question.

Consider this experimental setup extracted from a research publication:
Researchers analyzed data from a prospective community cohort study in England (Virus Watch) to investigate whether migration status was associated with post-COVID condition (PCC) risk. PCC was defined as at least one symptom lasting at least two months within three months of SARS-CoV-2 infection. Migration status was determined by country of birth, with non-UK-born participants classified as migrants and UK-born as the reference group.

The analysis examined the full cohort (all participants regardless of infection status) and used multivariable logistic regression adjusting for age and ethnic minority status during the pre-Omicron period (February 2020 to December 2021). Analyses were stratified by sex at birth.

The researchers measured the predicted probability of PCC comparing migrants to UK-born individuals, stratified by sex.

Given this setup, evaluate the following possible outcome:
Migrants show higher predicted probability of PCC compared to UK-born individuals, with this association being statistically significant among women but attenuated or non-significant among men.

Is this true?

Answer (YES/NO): NO